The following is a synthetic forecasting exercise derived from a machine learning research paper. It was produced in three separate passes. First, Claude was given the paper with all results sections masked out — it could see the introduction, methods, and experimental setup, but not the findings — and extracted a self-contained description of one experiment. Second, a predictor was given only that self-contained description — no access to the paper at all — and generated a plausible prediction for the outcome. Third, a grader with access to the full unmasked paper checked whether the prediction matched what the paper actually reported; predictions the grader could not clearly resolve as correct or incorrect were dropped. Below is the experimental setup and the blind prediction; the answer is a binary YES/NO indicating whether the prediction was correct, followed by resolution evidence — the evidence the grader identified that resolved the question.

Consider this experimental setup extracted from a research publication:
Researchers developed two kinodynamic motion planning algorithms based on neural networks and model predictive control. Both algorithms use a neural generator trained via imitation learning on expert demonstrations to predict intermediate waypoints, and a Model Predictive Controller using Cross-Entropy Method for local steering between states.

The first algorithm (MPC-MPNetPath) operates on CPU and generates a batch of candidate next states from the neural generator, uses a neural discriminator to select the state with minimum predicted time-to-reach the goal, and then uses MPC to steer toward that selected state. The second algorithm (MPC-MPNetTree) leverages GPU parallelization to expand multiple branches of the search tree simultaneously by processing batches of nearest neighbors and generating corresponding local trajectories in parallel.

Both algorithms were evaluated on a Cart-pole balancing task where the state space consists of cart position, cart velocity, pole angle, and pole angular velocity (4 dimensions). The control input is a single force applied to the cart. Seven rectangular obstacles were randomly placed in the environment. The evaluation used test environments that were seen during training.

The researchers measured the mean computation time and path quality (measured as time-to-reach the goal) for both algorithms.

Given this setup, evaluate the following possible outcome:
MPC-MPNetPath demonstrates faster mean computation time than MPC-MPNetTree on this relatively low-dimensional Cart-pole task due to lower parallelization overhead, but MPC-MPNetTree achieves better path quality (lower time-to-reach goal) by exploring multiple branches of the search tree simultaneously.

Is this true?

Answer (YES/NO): NO